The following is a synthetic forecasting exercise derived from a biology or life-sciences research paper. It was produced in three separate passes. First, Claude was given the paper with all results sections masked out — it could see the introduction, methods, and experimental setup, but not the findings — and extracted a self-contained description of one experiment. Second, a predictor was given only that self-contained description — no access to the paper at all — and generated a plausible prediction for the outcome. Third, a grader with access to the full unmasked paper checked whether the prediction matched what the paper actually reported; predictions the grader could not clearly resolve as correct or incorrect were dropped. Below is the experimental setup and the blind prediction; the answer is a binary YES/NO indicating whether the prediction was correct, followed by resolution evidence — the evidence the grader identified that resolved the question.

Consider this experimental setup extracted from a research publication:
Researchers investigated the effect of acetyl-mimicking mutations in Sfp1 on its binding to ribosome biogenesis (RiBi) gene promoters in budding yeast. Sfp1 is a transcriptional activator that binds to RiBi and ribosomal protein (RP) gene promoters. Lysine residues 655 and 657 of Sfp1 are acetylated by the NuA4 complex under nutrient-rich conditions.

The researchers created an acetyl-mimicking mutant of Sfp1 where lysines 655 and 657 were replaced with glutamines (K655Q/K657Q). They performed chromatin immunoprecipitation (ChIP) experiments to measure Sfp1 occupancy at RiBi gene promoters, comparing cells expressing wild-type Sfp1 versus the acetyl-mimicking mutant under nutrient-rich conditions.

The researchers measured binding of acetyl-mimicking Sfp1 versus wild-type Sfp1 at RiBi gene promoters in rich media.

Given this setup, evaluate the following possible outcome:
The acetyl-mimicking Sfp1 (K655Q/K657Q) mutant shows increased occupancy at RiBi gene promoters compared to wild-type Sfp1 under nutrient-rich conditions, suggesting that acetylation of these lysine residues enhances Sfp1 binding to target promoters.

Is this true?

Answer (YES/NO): YES